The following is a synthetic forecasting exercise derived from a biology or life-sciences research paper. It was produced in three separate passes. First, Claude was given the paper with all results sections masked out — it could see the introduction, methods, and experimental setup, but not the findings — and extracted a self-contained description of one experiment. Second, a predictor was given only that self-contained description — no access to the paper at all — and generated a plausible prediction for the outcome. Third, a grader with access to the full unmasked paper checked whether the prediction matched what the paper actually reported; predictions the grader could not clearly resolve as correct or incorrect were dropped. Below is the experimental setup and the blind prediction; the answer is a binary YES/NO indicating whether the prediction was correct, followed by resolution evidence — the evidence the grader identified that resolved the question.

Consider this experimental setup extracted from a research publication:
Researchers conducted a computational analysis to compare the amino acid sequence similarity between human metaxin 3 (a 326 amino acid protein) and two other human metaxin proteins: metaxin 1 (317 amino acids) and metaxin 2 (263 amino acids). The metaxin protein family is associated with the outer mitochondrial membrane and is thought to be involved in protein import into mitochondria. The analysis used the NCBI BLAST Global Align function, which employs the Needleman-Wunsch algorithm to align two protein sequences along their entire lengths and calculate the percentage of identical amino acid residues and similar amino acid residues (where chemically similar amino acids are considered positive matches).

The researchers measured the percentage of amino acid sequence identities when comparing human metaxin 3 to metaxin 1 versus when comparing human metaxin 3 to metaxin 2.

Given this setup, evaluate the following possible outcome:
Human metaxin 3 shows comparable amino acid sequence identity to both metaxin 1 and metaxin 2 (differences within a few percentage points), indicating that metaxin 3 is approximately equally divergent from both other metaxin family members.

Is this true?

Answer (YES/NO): NO